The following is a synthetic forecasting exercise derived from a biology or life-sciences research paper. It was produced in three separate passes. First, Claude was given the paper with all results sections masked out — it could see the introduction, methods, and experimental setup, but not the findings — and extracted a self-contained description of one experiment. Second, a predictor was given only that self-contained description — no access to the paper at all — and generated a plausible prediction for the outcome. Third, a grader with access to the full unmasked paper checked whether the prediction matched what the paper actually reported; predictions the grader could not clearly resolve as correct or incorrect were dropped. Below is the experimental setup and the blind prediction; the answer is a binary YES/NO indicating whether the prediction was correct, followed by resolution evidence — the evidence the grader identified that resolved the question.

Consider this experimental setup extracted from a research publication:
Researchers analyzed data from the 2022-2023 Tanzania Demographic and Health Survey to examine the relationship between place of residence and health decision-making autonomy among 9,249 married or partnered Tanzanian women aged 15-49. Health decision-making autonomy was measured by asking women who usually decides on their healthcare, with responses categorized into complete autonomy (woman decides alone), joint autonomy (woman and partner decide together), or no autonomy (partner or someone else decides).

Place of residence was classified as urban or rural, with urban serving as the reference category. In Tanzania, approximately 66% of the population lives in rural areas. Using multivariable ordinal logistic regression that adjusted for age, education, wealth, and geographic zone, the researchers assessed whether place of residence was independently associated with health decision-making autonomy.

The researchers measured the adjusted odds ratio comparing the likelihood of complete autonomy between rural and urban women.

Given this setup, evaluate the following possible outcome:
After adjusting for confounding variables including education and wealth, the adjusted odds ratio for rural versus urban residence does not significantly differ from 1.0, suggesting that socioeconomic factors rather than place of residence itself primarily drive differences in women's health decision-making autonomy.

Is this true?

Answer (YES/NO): NO